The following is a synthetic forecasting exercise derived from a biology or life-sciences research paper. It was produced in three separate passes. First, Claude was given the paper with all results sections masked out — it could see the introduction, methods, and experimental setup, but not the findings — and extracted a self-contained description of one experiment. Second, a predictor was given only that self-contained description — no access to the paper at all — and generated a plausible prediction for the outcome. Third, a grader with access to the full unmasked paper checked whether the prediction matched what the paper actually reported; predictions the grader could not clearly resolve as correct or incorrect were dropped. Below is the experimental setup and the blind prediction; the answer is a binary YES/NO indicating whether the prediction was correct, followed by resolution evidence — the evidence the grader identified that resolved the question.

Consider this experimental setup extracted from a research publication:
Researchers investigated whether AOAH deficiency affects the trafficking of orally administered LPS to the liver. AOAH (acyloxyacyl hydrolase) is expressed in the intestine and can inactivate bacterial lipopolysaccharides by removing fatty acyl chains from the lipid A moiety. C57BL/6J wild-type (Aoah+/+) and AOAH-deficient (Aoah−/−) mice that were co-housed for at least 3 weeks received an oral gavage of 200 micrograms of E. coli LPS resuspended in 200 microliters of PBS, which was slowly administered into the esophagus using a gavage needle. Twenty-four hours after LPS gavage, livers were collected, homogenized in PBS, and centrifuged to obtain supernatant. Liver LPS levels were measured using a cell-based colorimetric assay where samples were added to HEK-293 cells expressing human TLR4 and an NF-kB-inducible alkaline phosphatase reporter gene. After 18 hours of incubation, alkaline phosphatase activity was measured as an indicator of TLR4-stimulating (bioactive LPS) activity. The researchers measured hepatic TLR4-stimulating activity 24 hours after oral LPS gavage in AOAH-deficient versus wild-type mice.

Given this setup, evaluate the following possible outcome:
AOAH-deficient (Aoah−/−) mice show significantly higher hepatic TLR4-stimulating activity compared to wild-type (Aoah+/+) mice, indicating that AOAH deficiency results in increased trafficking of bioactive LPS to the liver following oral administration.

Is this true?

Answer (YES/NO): YES